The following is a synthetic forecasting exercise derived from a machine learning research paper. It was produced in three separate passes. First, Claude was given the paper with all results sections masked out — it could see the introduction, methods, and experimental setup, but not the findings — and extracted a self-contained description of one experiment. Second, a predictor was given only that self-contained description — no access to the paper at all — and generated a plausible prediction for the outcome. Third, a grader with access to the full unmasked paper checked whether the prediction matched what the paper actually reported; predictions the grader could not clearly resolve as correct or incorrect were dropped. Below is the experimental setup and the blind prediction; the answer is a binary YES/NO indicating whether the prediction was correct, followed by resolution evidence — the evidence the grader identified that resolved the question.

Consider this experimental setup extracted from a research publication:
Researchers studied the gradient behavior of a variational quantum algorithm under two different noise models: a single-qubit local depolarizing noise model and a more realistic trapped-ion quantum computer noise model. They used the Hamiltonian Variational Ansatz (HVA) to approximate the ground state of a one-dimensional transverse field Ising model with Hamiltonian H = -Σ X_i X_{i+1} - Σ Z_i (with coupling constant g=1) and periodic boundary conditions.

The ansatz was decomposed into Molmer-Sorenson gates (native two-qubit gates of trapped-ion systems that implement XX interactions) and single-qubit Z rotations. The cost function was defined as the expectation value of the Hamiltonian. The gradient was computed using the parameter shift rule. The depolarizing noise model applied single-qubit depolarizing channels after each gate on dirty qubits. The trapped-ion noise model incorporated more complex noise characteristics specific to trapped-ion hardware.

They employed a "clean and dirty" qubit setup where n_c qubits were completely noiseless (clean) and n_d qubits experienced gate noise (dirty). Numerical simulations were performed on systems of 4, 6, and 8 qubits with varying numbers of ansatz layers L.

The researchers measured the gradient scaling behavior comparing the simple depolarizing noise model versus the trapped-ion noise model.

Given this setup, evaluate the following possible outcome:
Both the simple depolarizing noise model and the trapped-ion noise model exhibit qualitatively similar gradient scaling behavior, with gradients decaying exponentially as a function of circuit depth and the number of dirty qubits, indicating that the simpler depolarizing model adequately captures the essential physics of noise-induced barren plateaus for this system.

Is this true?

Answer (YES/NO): YES